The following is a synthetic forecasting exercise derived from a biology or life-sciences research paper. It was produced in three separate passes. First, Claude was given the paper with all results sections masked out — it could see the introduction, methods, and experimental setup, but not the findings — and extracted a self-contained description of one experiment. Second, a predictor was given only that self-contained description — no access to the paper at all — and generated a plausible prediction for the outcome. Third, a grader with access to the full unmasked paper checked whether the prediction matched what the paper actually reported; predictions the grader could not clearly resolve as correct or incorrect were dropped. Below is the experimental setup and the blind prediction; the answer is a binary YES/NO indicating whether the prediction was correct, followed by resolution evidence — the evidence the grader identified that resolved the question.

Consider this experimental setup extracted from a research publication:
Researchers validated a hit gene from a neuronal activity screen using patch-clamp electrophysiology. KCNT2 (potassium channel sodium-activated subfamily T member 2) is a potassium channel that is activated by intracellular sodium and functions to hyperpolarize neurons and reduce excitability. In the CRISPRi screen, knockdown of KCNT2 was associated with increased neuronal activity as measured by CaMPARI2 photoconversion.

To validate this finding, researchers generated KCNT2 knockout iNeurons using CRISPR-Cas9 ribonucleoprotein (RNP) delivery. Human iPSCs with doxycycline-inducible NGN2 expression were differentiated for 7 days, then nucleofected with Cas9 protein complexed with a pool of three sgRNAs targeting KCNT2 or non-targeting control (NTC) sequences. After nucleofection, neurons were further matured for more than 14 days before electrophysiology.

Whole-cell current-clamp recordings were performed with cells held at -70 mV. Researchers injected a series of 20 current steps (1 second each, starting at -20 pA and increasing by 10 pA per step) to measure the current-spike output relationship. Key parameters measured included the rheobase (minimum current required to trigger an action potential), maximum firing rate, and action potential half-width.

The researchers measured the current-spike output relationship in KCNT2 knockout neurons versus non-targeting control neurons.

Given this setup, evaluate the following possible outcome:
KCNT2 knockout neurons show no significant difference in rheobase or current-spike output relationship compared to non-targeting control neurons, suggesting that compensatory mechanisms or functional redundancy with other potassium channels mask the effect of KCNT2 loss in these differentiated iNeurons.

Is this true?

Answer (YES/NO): NO